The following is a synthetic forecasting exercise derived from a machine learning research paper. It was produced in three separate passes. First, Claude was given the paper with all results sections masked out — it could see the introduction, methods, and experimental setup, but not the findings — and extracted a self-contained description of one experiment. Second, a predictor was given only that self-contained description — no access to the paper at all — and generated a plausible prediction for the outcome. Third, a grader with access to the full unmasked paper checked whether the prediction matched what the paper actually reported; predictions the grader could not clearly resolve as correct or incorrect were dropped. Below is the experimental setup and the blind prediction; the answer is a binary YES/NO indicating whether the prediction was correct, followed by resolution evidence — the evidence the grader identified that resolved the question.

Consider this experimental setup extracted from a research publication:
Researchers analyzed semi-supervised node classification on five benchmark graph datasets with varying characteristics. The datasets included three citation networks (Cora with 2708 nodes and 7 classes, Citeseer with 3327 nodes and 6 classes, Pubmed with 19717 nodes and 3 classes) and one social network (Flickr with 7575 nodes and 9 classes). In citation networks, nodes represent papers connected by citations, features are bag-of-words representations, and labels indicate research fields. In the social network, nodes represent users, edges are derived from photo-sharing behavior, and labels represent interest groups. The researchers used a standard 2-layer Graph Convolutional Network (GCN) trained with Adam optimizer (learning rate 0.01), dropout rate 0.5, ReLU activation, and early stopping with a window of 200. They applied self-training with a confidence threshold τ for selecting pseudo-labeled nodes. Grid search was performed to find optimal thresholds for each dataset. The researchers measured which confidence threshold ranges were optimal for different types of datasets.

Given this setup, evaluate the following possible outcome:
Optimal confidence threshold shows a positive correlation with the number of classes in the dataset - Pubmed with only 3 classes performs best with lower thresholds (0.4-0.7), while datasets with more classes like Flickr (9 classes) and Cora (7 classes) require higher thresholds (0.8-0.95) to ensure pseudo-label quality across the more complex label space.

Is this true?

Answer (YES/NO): NO